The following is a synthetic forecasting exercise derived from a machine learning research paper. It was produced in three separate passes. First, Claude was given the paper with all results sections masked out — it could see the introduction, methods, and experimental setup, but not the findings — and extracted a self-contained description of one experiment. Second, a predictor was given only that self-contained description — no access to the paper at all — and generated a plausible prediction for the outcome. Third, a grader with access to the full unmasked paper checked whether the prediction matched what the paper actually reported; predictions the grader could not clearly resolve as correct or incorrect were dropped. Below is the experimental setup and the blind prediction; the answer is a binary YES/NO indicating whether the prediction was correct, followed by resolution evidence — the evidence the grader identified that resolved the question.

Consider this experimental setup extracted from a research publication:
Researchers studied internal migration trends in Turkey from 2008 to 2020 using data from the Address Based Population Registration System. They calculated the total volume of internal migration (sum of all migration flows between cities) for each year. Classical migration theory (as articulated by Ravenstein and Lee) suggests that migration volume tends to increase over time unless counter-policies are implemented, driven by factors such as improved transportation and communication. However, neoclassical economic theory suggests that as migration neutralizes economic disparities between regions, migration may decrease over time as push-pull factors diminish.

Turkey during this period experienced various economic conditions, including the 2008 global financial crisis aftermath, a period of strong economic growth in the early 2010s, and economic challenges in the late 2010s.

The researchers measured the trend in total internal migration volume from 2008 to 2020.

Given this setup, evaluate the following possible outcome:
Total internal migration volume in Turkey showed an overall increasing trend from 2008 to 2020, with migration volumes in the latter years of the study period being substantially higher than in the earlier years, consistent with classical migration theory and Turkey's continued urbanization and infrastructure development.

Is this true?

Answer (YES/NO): NO